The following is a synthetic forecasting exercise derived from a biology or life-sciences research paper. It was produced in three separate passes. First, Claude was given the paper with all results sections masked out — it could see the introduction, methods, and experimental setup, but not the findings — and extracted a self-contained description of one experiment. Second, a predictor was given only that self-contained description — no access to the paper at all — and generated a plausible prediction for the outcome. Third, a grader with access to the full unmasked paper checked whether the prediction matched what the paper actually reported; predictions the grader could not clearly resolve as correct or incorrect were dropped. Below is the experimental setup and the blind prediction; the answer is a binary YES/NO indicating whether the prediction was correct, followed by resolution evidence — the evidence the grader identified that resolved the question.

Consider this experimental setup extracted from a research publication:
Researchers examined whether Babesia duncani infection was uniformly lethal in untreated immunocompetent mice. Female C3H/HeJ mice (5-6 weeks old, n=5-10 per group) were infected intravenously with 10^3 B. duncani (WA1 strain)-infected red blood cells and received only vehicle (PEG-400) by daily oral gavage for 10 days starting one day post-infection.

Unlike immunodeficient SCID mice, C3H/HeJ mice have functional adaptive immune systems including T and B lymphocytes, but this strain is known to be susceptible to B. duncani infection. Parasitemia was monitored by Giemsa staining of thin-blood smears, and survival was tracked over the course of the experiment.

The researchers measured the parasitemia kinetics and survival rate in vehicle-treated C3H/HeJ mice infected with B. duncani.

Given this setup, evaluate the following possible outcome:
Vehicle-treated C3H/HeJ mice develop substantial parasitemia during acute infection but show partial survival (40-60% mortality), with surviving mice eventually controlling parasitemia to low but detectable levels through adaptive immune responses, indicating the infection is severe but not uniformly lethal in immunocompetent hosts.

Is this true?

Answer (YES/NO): NO